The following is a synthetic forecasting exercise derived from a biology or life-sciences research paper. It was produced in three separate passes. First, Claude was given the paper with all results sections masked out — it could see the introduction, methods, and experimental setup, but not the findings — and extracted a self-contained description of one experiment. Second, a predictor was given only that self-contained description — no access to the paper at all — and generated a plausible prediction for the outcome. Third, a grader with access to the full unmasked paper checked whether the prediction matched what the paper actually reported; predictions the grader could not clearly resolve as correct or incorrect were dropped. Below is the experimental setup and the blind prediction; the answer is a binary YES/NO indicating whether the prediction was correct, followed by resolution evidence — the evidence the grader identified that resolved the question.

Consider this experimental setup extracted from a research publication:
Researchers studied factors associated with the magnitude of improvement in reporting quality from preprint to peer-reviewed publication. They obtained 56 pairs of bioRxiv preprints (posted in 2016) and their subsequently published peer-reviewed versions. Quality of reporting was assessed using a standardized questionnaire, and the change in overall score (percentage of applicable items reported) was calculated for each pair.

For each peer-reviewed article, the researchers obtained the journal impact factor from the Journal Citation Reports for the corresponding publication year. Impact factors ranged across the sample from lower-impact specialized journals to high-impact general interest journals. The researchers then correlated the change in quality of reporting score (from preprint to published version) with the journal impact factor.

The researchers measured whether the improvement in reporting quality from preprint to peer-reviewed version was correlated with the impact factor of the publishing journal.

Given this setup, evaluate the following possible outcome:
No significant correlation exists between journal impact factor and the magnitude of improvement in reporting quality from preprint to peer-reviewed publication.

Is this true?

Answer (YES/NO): YES